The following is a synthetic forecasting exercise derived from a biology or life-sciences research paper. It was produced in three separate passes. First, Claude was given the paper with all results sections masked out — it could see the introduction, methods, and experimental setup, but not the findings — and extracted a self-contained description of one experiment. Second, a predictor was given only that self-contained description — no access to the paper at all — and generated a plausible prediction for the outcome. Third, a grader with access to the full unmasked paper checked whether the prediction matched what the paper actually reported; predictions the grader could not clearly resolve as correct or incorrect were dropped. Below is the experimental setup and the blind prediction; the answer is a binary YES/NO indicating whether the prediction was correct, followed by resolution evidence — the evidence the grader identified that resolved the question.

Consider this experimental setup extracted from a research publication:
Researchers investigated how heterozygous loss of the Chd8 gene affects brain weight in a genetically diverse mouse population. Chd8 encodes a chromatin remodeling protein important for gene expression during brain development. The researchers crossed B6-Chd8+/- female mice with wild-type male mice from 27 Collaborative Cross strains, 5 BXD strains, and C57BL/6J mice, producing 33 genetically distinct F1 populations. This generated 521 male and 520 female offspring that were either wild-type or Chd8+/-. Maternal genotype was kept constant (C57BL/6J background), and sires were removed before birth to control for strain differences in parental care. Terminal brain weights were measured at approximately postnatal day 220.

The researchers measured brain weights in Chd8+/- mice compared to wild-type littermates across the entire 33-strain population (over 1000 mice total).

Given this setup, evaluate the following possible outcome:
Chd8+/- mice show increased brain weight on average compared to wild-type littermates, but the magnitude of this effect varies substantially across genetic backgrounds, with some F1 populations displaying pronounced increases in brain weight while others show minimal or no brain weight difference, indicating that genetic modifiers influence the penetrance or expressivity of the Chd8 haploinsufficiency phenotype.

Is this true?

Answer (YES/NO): YES